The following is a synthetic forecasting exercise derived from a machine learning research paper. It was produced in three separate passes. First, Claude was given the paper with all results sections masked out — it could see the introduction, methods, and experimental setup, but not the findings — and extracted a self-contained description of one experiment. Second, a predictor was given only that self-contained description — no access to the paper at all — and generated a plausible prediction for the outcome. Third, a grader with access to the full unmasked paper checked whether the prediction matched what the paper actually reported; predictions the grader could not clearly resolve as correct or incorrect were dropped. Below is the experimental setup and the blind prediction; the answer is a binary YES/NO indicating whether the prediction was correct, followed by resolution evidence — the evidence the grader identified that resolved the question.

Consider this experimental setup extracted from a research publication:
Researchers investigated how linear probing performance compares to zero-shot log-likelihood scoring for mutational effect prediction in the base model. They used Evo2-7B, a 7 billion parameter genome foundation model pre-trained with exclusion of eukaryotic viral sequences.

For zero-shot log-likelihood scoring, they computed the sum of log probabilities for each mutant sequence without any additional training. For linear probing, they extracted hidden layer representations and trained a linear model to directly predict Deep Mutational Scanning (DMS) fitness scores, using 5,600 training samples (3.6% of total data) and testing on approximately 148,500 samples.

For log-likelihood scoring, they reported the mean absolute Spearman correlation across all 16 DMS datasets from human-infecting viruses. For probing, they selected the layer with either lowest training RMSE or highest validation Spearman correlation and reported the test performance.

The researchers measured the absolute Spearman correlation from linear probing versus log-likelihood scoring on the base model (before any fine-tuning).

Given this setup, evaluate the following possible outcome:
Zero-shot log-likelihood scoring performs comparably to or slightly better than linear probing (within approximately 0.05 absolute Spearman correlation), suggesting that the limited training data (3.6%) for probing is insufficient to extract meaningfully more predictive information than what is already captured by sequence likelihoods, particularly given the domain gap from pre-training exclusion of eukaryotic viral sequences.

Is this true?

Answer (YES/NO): NO